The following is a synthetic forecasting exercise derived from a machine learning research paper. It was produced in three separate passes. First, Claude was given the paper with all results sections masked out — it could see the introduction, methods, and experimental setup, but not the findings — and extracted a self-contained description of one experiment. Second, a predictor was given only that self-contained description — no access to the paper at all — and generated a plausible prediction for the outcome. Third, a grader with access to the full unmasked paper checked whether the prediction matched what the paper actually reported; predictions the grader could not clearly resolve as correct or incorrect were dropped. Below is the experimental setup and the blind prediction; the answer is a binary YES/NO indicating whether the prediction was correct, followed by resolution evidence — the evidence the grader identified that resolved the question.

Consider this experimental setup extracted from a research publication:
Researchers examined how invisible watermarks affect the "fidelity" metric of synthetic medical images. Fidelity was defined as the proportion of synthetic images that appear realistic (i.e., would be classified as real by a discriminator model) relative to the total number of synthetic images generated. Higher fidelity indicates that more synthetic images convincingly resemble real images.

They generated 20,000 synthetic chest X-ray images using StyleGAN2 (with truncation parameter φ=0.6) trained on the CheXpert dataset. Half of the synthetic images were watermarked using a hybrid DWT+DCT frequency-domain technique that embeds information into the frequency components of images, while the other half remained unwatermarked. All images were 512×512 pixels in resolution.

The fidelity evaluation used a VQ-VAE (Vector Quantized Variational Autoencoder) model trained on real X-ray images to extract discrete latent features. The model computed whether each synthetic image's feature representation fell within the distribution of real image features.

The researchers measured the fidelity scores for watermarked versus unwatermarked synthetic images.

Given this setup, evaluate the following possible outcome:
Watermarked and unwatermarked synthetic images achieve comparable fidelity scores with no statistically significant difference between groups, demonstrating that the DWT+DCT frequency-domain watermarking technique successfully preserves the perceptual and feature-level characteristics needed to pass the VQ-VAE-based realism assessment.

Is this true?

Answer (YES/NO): YES